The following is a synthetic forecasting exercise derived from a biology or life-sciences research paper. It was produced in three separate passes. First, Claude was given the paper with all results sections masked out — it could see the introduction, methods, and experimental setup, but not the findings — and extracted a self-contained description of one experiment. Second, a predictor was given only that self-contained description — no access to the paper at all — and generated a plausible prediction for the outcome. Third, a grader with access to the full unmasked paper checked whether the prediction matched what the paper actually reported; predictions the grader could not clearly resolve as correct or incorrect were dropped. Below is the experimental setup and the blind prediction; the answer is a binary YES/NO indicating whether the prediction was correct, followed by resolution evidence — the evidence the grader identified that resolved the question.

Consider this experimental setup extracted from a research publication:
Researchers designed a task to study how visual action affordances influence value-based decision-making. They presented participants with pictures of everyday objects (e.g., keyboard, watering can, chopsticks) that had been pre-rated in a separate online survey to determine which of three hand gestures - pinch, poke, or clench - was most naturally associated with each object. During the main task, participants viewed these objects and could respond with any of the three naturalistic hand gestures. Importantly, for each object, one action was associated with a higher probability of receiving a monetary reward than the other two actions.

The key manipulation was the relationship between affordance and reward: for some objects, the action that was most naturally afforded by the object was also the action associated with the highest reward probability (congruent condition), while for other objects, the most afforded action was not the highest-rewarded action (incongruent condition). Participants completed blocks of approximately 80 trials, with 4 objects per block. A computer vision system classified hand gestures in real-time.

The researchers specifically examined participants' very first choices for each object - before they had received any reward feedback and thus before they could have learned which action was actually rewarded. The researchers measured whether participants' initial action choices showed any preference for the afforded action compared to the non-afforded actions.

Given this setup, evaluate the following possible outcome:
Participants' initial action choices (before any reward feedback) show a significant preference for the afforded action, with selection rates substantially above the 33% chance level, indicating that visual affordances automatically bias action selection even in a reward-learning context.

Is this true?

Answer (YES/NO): YES